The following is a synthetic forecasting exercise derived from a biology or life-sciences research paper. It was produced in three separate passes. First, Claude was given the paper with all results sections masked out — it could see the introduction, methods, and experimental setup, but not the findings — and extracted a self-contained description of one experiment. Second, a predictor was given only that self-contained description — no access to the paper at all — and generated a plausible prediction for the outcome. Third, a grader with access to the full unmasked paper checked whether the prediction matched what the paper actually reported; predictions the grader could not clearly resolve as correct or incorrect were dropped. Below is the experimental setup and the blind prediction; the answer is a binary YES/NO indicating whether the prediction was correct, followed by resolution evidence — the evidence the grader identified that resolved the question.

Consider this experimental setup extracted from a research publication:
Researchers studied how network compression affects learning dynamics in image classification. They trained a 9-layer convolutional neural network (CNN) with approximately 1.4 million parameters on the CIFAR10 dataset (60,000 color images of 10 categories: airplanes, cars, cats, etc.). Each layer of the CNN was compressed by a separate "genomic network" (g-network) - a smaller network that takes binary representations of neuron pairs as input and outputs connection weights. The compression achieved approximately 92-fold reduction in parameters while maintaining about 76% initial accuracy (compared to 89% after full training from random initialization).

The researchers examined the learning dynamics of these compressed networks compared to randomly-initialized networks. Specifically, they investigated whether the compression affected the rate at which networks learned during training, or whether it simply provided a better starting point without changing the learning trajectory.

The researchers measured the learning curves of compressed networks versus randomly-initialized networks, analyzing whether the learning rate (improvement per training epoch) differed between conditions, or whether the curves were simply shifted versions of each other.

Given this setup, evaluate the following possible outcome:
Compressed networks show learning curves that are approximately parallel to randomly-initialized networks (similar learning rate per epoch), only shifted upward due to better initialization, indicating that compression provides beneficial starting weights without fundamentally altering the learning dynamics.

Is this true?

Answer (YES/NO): YES